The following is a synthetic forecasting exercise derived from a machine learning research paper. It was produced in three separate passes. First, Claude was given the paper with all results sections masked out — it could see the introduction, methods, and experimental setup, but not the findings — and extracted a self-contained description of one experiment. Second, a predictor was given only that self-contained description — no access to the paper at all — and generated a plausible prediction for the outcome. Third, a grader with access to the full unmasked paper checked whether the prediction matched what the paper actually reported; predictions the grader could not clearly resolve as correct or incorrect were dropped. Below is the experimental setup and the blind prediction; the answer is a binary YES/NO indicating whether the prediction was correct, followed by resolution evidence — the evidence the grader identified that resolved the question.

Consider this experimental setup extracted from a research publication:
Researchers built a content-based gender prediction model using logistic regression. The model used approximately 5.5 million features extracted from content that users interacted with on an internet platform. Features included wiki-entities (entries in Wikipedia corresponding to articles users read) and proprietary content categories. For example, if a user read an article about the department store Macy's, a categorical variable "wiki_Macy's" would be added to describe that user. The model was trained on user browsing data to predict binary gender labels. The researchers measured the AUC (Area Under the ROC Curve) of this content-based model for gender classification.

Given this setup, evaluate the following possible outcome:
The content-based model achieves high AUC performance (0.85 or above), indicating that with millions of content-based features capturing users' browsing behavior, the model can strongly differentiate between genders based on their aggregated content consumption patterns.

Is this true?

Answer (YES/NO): NO